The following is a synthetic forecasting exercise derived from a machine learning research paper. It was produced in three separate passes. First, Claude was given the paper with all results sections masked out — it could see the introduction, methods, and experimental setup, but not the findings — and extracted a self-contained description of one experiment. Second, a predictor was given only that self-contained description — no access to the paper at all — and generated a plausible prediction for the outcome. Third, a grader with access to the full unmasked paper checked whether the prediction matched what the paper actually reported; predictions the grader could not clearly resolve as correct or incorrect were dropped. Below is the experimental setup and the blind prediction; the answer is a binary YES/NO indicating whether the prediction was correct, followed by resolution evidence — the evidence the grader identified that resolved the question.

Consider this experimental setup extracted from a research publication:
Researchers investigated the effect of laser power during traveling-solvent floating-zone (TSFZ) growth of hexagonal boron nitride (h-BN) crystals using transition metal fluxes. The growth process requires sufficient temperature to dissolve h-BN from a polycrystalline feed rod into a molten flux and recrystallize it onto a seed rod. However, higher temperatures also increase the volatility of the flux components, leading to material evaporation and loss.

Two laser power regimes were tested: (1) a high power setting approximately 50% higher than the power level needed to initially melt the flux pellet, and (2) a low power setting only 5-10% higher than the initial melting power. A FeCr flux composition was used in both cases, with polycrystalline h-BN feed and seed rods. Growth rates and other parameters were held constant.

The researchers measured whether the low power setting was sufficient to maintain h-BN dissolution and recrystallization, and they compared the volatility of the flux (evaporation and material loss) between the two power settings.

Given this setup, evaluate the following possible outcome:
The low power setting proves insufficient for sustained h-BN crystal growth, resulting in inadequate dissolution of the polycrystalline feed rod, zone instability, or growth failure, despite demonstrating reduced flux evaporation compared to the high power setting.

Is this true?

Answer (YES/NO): NO